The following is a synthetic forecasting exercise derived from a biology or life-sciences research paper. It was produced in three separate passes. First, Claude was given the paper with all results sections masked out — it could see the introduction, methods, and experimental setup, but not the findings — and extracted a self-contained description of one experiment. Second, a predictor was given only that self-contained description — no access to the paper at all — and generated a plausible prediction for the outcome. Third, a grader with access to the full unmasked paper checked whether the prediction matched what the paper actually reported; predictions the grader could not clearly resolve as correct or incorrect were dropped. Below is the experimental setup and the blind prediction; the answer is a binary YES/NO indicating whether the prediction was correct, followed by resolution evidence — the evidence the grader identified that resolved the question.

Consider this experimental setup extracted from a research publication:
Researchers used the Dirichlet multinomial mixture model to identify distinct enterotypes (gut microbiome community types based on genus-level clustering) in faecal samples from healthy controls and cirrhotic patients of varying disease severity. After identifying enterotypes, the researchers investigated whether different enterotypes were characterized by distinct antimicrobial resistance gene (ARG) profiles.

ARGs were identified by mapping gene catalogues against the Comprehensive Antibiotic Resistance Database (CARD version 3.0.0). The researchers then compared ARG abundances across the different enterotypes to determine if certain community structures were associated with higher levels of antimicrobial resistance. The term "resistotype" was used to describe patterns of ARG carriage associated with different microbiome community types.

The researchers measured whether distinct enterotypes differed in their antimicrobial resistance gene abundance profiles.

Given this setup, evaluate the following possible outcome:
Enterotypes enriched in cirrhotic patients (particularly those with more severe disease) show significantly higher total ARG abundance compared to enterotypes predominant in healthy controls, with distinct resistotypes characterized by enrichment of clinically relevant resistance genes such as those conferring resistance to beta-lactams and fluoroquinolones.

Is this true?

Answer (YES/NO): NO